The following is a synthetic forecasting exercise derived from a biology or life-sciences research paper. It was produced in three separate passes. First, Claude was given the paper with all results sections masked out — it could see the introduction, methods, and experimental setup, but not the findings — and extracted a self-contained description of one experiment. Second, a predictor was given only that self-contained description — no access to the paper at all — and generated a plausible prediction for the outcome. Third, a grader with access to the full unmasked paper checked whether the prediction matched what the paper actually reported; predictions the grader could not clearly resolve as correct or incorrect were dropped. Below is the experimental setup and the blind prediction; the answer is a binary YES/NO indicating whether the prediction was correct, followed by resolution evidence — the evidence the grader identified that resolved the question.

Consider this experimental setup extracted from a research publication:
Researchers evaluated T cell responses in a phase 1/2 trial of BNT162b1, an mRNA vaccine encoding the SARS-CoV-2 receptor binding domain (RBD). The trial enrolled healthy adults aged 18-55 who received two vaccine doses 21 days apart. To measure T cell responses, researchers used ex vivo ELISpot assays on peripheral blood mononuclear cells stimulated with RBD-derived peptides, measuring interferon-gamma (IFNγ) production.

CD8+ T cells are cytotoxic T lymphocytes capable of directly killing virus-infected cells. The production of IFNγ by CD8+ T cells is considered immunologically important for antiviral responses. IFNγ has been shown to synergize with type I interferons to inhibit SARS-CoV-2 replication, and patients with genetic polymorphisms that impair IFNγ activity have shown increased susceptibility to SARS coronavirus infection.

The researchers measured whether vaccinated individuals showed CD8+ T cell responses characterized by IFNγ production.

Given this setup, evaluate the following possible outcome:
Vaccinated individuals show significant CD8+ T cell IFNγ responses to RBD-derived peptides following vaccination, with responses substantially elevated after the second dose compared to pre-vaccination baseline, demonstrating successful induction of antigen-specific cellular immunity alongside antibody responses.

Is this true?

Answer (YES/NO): YES